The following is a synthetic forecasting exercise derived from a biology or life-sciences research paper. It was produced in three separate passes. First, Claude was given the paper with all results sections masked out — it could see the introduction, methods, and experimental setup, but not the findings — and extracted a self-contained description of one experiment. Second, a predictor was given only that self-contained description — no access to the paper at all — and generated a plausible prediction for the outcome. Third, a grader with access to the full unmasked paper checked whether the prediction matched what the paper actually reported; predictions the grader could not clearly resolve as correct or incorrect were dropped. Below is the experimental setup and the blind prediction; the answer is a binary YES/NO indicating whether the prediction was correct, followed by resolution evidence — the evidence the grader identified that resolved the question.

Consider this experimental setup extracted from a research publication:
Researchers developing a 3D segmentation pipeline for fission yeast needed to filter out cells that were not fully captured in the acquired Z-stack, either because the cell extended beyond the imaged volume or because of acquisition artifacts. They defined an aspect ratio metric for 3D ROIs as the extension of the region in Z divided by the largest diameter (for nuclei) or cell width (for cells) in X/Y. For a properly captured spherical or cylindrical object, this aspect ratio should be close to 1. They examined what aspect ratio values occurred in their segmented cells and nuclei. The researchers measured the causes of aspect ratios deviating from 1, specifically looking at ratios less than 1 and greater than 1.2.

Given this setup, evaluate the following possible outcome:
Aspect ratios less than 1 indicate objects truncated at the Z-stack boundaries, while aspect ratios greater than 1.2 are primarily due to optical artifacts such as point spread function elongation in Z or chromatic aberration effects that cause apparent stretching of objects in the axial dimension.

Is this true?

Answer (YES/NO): NO